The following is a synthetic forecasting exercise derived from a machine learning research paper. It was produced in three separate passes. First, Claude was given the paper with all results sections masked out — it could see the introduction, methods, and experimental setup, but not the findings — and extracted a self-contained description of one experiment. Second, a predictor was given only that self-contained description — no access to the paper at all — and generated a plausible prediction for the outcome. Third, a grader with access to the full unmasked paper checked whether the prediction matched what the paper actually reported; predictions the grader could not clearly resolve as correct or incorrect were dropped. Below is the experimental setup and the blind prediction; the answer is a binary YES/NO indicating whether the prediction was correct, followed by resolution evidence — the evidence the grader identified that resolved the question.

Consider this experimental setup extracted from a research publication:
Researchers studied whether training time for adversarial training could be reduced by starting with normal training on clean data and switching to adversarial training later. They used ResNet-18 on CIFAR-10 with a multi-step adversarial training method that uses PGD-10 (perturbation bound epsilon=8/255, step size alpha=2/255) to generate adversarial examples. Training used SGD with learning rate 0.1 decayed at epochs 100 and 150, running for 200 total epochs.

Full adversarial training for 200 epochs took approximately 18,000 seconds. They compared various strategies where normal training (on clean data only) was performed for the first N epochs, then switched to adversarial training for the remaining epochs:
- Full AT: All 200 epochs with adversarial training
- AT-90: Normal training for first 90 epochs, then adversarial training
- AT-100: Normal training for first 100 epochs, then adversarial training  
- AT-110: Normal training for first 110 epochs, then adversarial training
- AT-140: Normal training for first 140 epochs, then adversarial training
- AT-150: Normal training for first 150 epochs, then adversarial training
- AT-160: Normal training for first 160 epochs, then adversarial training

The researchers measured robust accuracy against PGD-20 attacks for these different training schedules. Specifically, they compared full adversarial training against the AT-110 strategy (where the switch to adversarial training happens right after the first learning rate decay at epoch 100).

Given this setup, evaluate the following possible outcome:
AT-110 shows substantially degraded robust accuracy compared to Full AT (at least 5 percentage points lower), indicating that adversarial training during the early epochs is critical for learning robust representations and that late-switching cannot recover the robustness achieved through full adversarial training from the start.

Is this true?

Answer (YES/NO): NO